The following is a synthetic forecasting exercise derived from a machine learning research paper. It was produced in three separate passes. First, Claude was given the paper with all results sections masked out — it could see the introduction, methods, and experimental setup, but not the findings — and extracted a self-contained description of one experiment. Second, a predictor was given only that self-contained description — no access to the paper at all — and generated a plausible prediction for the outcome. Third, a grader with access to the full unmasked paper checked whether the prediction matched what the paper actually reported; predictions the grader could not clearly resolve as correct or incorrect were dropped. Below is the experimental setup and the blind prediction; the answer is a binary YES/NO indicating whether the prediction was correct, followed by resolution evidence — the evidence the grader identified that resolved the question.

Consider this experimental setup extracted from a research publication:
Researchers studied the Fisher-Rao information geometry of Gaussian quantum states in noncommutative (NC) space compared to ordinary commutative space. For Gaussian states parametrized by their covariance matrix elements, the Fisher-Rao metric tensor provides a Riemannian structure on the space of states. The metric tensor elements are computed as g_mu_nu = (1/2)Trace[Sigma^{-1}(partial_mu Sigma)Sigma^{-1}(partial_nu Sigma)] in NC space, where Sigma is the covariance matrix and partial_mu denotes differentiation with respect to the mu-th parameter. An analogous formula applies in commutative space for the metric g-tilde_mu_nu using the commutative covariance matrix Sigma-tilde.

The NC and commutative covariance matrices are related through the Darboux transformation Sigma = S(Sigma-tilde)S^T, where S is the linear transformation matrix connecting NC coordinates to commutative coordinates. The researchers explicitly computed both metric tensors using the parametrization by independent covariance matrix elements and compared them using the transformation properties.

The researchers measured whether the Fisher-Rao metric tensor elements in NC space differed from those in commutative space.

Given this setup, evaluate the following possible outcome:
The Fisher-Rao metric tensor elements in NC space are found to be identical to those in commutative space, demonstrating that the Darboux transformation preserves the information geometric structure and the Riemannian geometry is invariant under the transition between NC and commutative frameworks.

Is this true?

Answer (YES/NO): YES